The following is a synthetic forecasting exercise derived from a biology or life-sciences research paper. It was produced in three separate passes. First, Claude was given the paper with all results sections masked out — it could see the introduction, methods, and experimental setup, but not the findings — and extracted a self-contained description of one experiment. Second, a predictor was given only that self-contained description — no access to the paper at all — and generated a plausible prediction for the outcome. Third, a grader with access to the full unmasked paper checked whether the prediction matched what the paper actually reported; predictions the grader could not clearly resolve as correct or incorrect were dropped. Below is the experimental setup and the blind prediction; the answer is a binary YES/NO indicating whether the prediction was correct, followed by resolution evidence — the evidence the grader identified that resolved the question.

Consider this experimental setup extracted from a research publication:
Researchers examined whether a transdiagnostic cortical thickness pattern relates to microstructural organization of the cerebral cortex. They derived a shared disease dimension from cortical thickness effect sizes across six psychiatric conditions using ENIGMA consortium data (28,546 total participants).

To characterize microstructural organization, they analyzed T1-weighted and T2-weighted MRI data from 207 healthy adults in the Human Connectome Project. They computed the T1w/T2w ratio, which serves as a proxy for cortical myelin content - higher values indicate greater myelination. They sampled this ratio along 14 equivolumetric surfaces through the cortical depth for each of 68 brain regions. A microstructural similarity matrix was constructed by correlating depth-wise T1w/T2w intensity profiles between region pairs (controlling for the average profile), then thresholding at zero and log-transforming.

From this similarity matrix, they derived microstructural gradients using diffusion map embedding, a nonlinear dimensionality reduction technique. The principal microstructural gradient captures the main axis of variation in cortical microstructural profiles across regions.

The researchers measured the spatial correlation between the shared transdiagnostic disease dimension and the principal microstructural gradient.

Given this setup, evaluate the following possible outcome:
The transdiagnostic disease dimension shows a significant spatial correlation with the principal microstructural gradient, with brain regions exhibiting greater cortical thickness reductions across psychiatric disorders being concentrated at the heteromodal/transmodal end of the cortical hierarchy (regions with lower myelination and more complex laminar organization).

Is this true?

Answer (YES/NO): NO